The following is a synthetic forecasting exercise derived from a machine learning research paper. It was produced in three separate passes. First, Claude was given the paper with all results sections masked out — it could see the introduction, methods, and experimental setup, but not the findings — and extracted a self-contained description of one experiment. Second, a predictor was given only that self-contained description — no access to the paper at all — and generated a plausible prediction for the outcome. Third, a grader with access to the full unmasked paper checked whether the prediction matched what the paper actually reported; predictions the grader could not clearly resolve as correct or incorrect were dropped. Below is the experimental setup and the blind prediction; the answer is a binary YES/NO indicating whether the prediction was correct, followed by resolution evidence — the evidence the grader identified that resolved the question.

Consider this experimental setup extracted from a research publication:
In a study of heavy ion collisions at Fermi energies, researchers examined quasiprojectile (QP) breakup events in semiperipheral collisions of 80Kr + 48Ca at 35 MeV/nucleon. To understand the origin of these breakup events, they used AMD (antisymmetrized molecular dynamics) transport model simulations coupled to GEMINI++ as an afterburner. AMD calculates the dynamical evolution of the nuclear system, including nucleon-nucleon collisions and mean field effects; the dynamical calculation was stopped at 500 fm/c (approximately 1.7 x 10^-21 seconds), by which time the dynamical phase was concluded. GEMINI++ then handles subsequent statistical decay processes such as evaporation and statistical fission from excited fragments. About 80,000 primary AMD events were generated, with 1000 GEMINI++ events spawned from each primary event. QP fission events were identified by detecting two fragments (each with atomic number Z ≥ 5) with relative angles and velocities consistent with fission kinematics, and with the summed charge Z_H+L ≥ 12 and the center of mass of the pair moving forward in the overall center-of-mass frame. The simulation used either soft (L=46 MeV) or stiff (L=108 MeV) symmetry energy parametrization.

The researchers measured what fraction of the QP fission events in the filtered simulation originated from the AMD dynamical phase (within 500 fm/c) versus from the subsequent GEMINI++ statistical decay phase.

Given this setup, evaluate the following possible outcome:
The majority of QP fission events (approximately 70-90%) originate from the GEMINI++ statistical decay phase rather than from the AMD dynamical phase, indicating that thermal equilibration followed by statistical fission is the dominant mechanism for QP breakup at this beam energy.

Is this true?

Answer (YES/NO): NO